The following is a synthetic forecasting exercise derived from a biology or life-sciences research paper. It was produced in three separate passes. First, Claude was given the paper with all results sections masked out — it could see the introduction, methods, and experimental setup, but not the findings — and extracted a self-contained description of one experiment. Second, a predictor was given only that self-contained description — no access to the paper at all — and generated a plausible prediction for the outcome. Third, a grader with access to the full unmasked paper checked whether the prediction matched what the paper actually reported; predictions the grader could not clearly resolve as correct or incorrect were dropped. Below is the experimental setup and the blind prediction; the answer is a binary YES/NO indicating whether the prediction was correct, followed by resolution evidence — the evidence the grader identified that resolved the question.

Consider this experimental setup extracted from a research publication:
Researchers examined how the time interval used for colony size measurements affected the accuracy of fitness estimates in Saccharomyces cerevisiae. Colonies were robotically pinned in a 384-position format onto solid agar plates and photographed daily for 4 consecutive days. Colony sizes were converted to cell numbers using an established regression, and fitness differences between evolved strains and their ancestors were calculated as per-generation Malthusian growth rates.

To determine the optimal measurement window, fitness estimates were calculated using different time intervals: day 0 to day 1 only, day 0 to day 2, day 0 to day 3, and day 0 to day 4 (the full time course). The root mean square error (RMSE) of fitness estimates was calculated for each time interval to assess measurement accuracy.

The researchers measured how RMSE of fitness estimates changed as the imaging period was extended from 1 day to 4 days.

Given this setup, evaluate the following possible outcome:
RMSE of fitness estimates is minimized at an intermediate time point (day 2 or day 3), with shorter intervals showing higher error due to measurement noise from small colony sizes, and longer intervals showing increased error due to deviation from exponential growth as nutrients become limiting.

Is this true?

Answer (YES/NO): NO